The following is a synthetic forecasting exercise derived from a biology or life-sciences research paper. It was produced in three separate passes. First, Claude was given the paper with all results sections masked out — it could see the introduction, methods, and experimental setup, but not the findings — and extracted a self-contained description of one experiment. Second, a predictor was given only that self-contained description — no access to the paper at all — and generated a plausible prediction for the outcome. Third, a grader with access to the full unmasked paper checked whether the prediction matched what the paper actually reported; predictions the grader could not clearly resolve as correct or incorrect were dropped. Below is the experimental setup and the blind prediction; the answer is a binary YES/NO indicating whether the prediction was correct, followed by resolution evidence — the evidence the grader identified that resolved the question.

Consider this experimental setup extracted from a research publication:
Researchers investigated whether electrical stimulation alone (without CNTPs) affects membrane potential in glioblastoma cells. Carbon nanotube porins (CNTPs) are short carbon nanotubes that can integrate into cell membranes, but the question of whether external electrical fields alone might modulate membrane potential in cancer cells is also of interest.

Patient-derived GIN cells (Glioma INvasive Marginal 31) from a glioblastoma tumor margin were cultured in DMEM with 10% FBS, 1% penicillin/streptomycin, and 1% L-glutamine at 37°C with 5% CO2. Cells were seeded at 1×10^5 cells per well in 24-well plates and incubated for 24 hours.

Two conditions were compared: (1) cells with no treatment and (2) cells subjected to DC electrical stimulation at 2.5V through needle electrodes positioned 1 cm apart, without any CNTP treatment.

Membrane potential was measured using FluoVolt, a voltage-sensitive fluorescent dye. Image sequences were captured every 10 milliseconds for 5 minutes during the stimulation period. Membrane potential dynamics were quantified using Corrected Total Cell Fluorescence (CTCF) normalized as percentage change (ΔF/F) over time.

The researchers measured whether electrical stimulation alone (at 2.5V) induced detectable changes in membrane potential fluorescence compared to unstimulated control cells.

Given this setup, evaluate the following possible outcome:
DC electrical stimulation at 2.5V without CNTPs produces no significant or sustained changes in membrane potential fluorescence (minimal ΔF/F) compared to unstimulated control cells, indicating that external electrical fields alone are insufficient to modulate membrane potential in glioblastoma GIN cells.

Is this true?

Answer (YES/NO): NO